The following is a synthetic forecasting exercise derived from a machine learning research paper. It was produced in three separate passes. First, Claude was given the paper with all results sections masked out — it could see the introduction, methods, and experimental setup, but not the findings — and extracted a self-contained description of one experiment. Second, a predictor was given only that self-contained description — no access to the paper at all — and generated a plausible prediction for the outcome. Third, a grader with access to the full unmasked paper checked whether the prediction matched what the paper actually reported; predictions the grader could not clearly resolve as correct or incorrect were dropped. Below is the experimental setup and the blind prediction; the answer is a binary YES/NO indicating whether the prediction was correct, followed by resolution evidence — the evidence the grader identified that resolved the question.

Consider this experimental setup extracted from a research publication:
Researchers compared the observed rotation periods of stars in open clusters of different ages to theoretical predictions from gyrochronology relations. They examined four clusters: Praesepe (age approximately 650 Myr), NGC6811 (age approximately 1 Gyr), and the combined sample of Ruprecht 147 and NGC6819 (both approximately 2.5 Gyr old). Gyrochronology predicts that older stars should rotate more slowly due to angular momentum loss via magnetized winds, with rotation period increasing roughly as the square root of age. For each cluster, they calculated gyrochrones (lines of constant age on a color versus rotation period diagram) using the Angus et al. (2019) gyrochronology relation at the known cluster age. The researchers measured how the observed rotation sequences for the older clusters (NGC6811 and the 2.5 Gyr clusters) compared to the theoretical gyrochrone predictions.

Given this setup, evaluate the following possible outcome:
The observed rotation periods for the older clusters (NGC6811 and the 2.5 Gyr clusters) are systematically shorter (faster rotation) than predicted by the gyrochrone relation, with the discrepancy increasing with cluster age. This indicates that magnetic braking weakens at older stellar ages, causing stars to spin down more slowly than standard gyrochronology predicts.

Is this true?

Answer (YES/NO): YES